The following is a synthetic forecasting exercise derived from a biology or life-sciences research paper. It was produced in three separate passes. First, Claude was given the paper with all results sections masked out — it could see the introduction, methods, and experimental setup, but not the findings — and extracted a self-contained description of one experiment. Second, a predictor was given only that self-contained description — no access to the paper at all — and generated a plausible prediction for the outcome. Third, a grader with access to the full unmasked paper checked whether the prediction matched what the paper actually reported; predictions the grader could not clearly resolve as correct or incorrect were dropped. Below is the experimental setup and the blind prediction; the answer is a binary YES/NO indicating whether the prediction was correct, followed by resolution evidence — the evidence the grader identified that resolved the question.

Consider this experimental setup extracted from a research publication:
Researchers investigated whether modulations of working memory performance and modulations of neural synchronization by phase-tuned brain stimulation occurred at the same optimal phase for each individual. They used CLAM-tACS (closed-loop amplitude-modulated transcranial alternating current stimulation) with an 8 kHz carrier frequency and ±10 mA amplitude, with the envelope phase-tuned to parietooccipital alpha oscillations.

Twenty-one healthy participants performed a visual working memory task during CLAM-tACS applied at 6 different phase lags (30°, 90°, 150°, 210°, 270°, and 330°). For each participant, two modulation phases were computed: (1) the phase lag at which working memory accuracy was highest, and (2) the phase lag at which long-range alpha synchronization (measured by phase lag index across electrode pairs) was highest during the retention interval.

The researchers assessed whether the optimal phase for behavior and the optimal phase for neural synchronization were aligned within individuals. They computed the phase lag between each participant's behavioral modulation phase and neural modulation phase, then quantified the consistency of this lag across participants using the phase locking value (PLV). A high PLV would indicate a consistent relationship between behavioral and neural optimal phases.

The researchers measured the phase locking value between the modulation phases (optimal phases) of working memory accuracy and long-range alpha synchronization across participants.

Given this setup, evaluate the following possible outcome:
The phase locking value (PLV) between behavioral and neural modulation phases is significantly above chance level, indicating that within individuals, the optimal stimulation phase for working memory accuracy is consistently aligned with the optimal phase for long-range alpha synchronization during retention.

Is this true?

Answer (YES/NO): NO